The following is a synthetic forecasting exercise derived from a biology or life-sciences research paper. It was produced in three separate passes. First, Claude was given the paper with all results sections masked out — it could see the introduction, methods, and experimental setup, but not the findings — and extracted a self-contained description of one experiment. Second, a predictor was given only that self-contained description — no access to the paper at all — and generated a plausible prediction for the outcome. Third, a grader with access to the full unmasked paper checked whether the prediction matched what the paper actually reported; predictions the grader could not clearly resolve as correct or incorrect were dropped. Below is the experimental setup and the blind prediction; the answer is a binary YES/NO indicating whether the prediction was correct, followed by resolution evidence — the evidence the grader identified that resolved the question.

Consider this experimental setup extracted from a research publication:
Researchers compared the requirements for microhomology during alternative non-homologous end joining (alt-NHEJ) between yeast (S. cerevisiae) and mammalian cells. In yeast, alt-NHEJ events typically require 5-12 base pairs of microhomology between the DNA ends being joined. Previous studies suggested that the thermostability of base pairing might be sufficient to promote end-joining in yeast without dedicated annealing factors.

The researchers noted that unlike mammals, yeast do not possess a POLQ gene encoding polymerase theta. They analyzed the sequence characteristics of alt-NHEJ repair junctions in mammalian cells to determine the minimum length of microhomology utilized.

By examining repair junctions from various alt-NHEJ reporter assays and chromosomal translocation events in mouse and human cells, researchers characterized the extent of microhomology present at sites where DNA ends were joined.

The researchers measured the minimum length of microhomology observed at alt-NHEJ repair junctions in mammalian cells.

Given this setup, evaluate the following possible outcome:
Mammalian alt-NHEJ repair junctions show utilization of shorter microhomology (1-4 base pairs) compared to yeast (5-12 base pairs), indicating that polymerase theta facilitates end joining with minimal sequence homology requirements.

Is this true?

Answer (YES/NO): YES